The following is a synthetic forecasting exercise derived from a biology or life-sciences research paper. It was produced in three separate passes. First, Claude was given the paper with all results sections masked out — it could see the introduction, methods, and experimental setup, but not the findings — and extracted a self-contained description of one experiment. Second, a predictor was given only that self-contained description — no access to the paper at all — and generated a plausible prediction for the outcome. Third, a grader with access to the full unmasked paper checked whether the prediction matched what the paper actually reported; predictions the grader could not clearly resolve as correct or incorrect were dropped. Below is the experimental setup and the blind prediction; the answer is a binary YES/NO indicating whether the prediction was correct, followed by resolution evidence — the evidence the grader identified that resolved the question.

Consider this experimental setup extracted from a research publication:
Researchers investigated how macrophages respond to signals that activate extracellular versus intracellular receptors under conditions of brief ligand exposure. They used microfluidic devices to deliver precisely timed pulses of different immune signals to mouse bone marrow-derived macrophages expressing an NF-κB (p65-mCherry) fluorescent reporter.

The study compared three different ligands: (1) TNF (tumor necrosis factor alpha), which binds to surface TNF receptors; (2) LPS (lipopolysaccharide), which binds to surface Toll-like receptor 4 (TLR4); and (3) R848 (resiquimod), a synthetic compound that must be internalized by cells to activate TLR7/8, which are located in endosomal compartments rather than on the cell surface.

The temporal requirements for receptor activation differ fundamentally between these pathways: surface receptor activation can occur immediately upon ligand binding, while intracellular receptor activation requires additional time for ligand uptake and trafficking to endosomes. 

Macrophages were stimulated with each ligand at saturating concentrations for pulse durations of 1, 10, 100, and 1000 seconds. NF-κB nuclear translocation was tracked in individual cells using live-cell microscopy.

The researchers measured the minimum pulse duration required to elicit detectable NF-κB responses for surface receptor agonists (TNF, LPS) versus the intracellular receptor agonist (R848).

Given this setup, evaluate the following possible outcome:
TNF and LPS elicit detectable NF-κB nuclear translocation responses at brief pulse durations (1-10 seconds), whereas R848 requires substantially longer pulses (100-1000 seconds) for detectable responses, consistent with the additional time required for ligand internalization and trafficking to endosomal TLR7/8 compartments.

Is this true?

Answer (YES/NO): NO